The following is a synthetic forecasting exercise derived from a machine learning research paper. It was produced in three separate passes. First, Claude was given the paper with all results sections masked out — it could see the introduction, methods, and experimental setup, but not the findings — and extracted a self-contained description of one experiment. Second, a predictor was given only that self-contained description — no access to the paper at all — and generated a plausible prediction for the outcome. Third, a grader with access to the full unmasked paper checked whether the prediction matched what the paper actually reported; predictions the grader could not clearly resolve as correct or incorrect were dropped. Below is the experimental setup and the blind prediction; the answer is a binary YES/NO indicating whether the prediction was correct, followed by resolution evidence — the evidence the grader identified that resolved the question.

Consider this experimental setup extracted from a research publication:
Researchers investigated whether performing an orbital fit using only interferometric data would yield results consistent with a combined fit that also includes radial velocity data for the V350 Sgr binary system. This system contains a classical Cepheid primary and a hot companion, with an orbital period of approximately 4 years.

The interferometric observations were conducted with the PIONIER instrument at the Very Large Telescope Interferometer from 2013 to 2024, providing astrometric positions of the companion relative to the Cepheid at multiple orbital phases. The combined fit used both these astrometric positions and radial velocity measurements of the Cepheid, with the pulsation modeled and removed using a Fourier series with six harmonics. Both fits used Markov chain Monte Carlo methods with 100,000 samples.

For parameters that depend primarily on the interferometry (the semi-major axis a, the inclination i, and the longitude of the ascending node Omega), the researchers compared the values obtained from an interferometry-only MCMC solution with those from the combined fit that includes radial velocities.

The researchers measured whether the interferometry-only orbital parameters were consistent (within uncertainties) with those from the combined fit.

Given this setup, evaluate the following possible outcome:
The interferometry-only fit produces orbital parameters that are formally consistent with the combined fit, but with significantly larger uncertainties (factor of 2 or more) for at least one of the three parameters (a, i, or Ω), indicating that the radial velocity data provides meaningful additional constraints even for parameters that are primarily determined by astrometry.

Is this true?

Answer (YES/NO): NO